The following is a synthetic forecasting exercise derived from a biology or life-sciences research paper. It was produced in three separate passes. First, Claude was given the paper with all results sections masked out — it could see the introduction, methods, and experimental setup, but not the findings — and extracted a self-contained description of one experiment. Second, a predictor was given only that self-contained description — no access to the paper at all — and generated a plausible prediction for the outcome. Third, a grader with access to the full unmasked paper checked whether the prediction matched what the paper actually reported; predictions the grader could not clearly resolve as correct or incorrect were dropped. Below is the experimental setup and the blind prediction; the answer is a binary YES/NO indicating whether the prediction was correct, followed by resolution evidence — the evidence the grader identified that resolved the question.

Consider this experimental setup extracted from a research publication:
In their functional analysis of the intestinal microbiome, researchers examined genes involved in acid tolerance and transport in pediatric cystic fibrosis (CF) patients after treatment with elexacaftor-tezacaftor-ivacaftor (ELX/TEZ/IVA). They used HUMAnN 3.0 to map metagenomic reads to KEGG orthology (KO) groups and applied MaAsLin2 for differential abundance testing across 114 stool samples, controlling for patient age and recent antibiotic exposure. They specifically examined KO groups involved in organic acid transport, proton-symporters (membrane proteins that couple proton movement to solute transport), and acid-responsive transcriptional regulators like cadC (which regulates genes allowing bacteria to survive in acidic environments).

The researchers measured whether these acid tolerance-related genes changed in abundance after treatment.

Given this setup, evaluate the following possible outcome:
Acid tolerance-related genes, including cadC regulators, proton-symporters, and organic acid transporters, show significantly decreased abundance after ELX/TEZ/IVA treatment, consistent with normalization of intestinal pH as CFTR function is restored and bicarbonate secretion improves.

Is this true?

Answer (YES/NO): YES